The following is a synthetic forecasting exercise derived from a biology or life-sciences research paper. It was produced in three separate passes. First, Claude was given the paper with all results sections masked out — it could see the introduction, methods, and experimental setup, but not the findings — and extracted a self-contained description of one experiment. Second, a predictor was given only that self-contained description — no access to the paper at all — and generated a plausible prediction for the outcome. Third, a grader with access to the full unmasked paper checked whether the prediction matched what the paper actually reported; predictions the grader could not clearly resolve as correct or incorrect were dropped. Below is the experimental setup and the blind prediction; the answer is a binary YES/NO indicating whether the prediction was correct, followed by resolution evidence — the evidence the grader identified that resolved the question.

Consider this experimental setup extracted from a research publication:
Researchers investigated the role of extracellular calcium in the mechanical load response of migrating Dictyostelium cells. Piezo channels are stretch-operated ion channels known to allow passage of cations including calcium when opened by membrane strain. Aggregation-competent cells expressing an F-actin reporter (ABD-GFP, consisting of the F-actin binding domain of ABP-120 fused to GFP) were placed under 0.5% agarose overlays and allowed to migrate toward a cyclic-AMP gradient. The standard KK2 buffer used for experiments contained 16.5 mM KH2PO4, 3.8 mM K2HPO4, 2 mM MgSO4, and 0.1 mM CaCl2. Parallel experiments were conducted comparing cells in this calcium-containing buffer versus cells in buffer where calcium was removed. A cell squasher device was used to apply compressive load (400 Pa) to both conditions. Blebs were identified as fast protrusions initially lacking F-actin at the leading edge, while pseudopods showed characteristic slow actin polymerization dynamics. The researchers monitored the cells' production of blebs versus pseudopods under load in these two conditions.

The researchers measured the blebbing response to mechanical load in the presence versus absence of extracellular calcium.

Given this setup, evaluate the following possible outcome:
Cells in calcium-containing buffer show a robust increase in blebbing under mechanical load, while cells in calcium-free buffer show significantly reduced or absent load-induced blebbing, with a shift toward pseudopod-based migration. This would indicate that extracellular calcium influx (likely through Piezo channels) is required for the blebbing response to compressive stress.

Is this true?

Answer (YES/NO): YES